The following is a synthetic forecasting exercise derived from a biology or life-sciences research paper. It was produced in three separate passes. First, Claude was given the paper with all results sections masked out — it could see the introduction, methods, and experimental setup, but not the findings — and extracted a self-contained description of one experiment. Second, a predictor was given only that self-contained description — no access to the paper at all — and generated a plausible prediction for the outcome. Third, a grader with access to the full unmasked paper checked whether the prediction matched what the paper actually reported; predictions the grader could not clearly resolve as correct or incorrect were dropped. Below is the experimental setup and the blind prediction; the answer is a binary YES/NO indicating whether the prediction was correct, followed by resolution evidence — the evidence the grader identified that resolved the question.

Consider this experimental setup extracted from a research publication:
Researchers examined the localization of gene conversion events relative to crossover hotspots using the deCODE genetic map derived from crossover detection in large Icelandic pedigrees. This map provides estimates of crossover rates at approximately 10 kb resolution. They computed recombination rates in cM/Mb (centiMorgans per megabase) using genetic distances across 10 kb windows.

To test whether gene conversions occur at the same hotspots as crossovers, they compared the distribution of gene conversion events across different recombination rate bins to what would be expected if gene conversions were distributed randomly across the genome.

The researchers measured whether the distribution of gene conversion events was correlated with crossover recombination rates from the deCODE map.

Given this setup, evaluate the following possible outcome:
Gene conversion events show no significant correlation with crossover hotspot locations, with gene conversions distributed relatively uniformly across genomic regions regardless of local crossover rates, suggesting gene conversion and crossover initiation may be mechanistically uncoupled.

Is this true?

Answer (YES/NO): NO